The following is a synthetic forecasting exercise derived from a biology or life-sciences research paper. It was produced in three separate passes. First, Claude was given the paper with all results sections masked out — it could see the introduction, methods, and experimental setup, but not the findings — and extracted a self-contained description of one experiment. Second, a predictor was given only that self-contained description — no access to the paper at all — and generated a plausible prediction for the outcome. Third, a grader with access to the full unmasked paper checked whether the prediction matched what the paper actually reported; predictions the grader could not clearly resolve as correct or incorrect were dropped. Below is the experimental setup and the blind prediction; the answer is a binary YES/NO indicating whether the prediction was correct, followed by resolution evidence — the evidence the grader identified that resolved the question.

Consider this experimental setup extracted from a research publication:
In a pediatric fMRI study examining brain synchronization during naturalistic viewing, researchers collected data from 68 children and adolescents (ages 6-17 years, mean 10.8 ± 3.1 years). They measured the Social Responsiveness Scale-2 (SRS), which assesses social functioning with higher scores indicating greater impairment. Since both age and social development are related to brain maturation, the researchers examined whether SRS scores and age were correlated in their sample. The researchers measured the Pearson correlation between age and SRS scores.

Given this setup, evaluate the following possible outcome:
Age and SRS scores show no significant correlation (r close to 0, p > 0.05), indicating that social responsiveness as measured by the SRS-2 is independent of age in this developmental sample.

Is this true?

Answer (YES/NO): YES